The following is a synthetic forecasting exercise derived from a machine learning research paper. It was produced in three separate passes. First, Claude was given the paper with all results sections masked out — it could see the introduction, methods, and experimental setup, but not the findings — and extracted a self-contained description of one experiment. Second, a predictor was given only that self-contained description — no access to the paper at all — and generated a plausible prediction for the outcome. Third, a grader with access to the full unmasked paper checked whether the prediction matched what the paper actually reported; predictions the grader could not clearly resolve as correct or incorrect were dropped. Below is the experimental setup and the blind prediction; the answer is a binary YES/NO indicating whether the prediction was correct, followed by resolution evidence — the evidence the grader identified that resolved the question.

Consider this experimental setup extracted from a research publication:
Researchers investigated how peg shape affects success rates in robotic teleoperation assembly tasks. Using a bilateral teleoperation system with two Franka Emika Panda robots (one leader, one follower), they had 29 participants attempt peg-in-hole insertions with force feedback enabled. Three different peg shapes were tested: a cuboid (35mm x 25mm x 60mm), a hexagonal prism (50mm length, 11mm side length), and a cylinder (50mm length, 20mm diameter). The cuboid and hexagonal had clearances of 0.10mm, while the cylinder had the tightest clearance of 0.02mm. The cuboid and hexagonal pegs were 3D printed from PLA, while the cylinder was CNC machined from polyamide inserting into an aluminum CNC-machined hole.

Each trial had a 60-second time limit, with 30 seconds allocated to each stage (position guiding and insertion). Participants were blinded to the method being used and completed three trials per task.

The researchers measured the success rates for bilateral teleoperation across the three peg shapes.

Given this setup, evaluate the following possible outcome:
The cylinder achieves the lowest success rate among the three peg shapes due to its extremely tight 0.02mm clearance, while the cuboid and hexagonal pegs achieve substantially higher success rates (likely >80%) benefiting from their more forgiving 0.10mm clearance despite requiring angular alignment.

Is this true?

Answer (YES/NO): YES